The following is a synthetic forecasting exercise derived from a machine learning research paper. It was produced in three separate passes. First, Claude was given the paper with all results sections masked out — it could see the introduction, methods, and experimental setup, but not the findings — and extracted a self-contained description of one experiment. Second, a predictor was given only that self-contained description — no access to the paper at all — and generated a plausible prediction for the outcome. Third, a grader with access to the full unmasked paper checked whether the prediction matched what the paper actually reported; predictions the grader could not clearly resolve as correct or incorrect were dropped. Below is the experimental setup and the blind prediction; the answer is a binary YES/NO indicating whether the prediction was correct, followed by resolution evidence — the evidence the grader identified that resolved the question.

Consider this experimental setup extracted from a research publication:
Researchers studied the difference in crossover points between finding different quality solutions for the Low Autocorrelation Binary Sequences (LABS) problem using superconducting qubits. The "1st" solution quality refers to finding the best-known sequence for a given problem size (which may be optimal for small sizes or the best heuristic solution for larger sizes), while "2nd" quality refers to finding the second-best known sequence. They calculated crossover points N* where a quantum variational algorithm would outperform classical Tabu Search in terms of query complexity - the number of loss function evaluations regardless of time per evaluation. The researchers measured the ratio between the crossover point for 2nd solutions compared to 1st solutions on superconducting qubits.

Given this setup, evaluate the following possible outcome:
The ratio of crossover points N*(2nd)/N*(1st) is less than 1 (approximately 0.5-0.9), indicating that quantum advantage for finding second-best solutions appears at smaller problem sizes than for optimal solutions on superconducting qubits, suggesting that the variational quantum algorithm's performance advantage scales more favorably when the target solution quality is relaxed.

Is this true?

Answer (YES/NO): NO